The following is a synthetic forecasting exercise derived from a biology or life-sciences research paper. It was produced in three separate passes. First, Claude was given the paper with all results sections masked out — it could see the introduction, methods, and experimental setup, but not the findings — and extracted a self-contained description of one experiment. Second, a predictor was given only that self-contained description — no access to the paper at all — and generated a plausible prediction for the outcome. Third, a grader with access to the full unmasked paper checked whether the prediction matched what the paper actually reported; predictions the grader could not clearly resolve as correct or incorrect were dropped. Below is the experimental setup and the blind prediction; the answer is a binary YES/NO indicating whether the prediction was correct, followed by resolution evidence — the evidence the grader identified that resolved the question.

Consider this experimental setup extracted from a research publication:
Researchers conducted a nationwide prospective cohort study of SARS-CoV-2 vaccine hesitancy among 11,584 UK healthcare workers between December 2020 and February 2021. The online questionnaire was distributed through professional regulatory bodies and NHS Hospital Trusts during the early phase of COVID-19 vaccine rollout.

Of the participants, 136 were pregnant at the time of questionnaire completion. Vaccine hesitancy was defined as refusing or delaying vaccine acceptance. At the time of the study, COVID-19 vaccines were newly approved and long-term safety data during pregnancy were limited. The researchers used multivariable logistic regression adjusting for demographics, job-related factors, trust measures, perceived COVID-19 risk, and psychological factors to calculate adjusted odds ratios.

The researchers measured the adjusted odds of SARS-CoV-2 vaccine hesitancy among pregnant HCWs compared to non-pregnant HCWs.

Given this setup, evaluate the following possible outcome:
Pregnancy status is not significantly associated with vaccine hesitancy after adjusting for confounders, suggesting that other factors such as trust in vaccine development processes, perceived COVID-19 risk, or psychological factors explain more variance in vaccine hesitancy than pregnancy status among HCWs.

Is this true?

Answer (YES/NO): NO